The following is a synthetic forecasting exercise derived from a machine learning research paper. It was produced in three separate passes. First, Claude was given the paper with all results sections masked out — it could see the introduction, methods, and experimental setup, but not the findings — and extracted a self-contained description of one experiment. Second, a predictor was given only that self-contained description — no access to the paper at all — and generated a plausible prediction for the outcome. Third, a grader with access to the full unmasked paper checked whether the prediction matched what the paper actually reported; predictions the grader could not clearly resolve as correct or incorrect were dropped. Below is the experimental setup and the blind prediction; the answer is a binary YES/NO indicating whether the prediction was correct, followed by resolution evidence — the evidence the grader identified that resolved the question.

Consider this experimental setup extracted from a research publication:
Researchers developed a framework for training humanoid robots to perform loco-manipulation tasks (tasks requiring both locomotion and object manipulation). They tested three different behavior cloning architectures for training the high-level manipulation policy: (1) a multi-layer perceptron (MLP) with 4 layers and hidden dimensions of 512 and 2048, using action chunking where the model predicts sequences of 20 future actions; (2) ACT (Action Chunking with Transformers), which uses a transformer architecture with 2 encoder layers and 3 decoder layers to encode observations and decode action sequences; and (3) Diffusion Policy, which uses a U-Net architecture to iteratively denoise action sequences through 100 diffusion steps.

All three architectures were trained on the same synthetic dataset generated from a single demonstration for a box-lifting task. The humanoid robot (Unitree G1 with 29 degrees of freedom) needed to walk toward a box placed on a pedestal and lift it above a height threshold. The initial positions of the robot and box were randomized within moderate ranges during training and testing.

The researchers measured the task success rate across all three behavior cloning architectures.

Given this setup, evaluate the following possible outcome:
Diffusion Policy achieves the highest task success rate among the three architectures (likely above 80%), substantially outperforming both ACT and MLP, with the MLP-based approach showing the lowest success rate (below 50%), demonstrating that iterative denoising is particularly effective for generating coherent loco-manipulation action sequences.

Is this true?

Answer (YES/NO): NO